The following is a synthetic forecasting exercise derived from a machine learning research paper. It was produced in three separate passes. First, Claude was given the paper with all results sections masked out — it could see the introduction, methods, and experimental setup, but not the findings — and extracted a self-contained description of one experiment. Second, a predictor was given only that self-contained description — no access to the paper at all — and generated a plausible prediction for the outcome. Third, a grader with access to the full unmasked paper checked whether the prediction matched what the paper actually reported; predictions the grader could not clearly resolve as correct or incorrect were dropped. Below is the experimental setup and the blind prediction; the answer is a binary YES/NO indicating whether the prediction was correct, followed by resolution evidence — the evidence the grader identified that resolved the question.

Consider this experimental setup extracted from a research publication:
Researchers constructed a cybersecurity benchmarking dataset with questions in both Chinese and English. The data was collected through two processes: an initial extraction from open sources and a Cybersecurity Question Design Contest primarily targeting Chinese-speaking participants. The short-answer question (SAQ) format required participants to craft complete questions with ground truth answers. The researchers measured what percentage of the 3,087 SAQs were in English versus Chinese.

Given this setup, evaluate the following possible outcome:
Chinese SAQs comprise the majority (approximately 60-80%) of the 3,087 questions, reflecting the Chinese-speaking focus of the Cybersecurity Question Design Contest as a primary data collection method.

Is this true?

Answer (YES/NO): NO